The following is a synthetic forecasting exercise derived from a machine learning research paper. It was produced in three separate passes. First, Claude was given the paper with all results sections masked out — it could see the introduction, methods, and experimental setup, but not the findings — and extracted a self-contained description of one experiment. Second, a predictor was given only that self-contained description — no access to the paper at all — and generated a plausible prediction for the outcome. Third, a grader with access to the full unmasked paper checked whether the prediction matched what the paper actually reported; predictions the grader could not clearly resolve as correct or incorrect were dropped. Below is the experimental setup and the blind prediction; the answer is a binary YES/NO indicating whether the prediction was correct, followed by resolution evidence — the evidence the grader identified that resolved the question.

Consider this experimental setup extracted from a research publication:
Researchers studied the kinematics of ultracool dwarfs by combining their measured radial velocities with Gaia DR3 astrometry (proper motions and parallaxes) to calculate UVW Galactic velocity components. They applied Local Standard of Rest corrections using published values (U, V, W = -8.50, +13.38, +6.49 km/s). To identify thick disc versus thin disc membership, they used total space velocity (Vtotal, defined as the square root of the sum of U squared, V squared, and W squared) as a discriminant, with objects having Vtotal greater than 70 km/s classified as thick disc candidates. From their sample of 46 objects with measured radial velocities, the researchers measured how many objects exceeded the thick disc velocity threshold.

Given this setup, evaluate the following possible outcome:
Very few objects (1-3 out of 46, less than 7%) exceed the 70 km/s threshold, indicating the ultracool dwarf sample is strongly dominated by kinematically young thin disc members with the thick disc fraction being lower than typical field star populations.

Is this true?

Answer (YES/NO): YES